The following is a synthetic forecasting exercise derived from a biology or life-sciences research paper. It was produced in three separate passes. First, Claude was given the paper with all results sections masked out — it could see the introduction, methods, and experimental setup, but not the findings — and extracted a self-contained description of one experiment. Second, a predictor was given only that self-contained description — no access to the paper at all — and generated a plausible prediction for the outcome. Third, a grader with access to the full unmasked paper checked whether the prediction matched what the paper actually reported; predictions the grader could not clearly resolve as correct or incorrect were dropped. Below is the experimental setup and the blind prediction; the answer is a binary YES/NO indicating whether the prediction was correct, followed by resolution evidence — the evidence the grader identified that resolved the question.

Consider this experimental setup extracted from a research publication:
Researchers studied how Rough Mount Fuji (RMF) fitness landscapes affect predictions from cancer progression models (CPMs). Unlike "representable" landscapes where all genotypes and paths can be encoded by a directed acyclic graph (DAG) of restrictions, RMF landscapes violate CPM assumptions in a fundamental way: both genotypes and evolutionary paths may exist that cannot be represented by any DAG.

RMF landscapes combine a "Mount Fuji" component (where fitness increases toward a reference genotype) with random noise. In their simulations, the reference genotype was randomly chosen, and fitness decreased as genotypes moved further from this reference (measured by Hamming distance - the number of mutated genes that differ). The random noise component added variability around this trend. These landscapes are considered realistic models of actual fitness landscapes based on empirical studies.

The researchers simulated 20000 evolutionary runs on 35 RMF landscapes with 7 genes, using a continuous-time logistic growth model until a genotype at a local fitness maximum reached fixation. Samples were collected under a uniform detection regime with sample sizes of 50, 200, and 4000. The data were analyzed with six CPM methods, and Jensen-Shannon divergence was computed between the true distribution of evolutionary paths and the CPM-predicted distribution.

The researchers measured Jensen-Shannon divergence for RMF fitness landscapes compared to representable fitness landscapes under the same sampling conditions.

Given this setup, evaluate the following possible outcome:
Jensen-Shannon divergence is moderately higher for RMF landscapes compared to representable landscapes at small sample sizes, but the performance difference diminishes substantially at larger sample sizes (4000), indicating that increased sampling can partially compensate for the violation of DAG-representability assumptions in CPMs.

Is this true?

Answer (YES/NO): NO